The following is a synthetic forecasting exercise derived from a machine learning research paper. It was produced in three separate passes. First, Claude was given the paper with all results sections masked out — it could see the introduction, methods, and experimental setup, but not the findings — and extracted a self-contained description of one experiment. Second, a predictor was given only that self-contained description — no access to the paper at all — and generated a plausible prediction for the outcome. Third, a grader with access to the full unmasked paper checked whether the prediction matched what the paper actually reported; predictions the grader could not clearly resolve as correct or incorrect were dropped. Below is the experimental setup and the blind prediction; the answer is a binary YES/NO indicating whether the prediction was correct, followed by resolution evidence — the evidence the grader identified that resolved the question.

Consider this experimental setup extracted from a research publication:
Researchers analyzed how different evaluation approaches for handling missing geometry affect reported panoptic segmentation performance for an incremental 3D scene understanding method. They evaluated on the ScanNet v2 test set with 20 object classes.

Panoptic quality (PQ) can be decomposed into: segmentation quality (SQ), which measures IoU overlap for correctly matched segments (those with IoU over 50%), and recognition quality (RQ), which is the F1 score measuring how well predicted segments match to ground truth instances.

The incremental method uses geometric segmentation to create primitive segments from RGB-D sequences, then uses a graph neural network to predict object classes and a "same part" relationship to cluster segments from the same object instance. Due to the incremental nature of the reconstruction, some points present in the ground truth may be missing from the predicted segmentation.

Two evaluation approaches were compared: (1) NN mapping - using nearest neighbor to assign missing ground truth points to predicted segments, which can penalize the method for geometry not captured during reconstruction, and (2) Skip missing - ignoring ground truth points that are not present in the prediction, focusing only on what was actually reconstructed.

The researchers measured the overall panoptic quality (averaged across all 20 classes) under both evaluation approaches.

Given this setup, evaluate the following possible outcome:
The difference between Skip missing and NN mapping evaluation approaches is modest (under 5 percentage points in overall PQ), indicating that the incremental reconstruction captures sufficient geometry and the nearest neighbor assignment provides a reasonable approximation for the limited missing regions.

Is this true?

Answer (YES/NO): NO